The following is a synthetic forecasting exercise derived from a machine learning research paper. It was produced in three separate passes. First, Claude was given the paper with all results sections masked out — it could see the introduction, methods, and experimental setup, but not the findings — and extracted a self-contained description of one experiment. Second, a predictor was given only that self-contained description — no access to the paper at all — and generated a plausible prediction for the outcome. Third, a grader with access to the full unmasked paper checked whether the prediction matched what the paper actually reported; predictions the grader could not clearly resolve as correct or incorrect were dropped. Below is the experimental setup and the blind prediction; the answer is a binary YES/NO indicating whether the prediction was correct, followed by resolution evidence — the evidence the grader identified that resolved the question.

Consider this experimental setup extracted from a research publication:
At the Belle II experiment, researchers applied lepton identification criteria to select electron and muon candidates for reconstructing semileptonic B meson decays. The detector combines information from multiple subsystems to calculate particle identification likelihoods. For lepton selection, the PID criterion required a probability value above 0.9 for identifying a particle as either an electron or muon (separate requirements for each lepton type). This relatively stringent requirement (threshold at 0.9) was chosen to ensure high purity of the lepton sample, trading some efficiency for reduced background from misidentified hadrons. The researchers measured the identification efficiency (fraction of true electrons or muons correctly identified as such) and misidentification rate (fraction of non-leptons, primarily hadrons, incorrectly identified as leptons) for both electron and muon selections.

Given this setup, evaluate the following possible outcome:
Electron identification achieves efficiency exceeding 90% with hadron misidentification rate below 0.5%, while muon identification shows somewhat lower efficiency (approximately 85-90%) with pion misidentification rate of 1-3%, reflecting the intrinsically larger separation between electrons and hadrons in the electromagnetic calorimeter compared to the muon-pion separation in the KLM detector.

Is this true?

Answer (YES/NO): NO